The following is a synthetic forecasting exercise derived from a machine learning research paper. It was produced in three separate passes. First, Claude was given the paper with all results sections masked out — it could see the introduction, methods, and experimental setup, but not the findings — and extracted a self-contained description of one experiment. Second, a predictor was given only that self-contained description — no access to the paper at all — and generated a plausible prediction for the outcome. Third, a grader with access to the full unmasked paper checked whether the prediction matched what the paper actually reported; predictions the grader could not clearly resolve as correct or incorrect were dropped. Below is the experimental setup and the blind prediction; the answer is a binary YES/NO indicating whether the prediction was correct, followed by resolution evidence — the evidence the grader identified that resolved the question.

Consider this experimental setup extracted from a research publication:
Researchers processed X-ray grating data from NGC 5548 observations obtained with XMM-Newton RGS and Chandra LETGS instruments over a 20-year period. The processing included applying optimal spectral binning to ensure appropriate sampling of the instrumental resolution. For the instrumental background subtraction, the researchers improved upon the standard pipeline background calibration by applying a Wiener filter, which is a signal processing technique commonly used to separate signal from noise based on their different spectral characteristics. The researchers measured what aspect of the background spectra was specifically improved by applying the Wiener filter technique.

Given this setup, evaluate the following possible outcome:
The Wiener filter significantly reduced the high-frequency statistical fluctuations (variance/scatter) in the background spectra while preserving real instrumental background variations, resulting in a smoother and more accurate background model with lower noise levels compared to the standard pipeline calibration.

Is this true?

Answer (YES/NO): NO